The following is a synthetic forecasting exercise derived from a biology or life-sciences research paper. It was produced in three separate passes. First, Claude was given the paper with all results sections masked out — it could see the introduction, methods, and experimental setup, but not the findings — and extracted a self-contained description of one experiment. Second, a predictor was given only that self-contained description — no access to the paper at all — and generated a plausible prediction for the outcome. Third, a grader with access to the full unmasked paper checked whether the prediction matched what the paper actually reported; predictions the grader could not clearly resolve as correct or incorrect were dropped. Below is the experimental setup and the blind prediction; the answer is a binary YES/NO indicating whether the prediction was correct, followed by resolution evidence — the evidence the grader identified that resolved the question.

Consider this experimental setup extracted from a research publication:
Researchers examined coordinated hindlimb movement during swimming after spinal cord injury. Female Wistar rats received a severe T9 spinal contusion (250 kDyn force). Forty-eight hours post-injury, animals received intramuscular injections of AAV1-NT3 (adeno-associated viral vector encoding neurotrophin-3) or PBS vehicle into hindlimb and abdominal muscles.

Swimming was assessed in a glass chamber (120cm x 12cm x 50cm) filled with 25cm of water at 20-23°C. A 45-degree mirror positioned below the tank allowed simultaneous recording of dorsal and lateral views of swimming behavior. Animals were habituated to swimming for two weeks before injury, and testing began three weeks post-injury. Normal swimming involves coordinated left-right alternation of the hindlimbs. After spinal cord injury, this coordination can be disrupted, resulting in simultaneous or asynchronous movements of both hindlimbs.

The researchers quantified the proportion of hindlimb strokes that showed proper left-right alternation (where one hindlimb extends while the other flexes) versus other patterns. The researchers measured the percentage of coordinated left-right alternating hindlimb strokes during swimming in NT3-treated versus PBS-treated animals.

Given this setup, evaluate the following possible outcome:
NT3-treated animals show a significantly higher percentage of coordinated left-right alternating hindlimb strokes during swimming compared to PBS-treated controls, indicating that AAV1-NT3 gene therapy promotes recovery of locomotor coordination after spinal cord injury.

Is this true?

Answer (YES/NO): YES